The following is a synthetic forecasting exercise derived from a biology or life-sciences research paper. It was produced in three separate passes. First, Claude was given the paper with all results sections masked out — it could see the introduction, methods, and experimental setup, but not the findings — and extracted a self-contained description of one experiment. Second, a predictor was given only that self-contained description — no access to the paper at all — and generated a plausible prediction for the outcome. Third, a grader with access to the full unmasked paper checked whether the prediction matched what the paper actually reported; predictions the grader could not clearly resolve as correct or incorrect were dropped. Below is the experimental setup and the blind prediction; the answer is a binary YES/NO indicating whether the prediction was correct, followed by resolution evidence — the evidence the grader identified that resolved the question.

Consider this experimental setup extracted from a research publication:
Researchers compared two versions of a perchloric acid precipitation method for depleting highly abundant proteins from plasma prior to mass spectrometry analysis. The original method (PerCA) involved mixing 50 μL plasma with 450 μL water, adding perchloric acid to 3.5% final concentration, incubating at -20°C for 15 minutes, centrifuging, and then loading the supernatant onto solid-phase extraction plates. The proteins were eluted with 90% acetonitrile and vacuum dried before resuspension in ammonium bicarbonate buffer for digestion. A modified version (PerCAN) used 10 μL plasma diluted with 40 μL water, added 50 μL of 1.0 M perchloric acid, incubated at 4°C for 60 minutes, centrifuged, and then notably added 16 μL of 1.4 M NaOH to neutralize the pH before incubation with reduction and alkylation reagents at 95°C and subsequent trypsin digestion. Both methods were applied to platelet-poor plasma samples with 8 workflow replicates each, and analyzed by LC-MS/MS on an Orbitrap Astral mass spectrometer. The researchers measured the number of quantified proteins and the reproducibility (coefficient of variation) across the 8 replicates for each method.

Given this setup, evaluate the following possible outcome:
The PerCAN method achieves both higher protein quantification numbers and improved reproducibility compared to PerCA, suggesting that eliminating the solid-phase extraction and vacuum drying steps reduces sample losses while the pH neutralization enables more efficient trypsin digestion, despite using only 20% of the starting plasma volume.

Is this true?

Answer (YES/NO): NO